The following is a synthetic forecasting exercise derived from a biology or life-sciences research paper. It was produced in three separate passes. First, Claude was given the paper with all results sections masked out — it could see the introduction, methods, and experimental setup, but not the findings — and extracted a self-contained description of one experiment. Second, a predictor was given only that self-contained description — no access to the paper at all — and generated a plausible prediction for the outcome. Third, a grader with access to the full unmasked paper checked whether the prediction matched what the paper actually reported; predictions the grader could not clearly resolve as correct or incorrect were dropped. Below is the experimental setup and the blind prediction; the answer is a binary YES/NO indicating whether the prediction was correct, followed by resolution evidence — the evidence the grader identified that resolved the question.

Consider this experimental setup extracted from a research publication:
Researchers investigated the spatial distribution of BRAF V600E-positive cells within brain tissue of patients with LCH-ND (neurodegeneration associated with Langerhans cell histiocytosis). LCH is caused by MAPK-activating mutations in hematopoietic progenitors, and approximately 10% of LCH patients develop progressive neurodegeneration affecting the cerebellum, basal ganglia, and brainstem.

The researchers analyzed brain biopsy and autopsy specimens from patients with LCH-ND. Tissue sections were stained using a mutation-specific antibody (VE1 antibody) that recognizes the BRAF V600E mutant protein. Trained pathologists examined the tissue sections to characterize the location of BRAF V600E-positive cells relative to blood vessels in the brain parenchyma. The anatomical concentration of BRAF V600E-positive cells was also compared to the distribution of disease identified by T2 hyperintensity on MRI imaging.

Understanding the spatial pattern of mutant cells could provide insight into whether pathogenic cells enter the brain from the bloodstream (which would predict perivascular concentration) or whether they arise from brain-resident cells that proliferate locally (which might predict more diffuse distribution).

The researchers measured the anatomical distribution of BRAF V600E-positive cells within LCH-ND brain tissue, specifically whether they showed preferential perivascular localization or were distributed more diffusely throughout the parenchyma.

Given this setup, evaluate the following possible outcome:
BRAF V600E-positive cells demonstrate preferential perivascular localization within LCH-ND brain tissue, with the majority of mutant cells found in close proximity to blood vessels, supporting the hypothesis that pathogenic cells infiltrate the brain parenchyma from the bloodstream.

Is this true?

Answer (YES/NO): YES